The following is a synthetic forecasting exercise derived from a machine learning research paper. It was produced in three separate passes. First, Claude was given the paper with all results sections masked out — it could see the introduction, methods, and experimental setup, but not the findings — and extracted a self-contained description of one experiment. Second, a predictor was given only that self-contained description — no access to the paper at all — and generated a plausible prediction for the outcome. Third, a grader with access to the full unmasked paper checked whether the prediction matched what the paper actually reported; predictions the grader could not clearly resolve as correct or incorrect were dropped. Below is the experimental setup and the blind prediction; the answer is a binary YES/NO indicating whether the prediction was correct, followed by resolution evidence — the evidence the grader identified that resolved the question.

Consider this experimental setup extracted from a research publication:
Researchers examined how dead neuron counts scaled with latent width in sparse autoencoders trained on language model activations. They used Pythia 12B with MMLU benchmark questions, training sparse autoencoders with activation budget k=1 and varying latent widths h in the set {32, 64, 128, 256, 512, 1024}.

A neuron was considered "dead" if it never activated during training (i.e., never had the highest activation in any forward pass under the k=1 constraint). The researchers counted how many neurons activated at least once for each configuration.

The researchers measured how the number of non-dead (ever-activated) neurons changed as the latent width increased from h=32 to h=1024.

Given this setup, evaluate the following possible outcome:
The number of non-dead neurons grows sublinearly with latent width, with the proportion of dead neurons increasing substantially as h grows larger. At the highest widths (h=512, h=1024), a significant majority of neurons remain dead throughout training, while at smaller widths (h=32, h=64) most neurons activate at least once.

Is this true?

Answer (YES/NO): NO